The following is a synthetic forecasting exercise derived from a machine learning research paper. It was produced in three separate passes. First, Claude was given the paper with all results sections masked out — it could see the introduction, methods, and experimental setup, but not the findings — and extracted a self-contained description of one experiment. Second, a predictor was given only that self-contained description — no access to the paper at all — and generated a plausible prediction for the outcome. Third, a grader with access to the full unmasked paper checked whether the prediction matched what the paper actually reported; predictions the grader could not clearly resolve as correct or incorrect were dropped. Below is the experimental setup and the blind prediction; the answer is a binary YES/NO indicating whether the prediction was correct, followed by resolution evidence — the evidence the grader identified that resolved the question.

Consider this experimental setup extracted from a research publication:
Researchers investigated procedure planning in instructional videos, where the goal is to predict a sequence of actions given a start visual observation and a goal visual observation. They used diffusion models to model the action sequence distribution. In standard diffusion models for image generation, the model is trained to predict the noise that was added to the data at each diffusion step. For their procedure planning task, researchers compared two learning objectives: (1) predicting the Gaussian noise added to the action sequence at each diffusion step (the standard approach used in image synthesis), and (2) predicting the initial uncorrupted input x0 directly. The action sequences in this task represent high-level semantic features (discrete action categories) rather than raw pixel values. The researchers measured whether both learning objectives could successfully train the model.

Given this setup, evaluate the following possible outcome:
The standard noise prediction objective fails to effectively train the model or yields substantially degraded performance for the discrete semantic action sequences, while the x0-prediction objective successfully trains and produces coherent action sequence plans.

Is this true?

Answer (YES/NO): YES